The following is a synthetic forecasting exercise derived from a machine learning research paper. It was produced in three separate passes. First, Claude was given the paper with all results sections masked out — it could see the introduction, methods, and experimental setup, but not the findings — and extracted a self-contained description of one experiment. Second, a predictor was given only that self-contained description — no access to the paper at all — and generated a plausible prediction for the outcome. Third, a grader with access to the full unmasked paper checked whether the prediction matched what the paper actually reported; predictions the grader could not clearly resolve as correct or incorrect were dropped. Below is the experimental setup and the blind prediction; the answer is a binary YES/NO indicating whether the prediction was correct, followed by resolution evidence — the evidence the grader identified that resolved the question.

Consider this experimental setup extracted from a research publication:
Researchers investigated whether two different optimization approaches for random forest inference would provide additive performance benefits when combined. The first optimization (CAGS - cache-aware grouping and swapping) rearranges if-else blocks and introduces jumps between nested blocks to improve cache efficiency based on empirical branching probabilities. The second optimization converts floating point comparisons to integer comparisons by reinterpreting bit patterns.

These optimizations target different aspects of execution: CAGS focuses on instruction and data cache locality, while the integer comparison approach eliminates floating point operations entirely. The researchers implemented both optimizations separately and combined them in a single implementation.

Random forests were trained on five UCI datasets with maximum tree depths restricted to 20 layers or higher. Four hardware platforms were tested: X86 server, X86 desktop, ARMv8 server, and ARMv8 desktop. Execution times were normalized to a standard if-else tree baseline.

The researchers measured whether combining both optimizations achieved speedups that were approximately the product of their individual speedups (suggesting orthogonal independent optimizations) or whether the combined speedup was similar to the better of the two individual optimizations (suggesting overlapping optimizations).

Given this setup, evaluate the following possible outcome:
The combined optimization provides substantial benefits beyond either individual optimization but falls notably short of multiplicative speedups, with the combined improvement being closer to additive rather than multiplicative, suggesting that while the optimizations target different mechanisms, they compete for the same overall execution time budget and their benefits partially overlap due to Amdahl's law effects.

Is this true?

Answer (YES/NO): NO